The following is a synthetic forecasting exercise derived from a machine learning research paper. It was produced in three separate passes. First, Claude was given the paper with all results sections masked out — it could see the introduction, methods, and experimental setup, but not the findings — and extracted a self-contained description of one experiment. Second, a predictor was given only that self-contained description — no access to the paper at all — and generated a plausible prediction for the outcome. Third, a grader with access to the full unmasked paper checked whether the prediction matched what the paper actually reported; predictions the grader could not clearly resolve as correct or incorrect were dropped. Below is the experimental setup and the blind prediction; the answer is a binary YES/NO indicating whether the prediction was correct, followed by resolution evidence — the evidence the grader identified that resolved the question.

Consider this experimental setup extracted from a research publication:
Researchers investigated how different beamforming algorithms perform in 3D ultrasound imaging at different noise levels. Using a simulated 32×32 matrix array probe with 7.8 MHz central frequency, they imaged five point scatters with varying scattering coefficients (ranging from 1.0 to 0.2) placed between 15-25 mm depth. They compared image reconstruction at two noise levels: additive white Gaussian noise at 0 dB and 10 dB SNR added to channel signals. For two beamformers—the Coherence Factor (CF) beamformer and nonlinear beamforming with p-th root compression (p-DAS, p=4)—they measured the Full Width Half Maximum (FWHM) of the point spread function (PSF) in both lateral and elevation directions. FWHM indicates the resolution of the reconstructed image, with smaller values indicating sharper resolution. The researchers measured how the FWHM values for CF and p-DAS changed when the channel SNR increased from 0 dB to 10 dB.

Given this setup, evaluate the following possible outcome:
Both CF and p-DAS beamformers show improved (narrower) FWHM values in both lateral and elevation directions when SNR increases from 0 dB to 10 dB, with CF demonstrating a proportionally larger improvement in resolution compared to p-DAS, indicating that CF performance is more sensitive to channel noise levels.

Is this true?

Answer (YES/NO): NO